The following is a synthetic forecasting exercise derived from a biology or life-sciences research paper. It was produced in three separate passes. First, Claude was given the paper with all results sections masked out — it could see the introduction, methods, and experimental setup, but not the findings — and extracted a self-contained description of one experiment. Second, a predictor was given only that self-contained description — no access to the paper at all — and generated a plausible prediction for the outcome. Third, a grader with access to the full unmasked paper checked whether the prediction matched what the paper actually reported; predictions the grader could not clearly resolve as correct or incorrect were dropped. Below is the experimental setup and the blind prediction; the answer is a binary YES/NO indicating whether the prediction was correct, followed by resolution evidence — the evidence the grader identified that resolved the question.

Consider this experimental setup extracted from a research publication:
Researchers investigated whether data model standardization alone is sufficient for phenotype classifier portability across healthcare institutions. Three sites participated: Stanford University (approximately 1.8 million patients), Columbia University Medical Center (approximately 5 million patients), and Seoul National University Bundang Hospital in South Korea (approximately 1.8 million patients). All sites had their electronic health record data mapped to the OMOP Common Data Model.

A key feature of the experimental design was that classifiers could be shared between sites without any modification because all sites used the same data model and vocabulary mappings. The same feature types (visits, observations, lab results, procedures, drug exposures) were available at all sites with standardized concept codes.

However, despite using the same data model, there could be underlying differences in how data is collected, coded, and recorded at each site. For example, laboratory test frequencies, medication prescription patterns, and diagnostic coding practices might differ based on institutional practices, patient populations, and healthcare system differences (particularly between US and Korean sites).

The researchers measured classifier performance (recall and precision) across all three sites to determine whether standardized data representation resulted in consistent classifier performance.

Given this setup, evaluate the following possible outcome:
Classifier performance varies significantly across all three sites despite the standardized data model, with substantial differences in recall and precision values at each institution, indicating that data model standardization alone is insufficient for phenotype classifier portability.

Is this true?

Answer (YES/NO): NO